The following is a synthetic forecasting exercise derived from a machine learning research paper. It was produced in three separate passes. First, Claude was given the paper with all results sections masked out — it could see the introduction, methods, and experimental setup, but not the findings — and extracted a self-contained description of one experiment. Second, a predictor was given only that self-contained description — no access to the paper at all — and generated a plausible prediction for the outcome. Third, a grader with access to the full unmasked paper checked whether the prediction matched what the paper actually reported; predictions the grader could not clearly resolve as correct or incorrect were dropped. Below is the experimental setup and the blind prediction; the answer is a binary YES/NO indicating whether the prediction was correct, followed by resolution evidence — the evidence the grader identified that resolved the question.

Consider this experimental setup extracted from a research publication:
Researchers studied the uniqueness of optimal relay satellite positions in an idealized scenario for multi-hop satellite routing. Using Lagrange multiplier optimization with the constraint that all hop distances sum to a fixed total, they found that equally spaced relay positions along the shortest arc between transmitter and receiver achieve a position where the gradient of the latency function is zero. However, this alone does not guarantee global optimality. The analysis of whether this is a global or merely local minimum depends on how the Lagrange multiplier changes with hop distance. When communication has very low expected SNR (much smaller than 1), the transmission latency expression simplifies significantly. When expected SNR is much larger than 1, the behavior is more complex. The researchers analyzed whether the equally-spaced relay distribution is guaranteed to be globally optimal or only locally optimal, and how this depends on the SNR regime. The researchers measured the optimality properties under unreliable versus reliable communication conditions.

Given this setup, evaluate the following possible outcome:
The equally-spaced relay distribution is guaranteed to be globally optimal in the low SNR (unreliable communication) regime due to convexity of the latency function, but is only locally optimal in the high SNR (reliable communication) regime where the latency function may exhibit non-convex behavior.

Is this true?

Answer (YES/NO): NO